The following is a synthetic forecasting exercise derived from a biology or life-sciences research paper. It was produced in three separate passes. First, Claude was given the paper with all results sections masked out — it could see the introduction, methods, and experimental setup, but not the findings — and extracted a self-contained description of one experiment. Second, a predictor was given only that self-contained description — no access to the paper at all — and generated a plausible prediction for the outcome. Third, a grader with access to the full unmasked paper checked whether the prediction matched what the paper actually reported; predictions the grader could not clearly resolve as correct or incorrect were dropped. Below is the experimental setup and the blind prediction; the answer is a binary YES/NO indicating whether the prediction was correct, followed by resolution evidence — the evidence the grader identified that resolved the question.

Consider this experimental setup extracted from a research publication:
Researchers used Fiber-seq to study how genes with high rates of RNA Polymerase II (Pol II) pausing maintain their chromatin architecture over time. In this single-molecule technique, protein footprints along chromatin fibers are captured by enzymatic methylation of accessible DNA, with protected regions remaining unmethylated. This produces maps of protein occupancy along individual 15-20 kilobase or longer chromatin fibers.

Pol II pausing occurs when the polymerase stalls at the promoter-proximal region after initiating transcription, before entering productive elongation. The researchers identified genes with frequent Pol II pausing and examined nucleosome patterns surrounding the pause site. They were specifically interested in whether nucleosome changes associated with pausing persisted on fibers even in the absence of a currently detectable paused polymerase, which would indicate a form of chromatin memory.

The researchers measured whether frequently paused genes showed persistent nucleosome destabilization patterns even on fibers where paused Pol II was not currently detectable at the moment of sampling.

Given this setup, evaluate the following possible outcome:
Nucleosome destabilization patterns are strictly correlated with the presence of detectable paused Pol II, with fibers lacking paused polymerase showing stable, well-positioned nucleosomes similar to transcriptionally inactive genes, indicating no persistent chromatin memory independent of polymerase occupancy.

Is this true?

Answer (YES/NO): NO